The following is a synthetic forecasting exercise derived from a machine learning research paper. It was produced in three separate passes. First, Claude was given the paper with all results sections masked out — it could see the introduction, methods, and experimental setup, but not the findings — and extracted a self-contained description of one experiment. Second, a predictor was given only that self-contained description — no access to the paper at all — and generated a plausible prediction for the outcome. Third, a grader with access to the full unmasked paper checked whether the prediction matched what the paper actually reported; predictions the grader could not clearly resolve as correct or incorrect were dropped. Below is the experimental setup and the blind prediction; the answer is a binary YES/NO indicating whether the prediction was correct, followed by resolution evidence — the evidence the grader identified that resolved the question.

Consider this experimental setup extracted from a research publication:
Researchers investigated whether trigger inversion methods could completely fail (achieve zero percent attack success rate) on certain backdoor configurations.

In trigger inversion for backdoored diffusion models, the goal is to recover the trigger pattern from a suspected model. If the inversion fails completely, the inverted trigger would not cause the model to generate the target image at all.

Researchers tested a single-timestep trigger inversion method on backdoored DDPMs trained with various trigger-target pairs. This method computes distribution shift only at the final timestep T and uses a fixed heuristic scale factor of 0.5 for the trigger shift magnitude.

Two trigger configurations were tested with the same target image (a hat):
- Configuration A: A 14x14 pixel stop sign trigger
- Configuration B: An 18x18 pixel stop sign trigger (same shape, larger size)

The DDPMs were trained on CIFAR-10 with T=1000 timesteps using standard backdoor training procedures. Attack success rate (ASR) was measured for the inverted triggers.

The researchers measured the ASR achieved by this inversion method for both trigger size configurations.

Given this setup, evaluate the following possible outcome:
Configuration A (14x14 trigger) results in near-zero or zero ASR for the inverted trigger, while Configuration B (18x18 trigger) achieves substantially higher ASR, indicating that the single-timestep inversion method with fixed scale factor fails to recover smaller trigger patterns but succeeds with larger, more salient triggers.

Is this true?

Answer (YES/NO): NO